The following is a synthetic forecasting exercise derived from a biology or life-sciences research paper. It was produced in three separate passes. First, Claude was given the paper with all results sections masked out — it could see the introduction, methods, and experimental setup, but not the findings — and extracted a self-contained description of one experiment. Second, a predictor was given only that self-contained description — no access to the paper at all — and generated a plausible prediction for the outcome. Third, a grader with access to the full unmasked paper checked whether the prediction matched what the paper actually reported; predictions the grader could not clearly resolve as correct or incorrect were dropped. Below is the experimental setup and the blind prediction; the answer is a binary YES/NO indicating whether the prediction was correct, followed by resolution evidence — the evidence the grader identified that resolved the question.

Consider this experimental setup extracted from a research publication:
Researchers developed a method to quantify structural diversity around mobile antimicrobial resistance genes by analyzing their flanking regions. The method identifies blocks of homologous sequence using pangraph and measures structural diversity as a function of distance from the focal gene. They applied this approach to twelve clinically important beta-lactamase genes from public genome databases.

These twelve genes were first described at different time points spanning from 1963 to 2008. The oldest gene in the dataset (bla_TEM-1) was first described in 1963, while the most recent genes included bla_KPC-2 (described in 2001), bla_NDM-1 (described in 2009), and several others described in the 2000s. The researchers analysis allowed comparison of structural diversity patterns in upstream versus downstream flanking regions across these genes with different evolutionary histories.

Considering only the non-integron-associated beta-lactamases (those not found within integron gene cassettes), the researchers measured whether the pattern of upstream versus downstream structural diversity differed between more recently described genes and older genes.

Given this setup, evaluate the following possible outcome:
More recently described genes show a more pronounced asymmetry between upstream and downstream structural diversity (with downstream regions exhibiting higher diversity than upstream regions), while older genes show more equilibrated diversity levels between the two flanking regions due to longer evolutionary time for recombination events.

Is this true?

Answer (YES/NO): NO